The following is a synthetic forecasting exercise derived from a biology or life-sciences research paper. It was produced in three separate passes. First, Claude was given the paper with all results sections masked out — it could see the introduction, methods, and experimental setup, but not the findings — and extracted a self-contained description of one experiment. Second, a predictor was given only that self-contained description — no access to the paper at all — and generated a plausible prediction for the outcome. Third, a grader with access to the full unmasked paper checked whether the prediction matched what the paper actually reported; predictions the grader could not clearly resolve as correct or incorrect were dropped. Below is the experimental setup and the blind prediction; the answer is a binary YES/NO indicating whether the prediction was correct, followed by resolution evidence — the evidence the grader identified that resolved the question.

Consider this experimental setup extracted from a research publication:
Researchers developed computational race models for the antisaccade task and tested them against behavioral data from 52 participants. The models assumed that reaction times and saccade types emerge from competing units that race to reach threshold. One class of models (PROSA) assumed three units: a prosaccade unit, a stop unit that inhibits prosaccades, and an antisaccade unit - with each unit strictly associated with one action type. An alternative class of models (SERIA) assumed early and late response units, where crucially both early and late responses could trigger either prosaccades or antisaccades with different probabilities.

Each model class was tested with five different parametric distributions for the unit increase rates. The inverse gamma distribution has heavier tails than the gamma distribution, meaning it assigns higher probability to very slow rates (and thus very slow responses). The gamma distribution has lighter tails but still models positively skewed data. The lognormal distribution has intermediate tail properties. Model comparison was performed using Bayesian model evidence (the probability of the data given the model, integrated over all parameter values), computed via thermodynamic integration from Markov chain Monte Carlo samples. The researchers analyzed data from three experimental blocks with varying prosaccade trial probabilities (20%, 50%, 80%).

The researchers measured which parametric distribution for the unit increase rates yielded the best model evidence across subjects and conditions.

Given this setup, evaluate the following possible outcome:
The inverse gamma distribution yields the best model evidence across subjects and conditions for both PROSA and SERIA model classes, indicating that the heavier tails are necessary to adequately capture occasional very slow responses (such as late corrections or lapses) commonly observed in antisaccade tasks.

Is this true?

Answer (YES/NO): NO